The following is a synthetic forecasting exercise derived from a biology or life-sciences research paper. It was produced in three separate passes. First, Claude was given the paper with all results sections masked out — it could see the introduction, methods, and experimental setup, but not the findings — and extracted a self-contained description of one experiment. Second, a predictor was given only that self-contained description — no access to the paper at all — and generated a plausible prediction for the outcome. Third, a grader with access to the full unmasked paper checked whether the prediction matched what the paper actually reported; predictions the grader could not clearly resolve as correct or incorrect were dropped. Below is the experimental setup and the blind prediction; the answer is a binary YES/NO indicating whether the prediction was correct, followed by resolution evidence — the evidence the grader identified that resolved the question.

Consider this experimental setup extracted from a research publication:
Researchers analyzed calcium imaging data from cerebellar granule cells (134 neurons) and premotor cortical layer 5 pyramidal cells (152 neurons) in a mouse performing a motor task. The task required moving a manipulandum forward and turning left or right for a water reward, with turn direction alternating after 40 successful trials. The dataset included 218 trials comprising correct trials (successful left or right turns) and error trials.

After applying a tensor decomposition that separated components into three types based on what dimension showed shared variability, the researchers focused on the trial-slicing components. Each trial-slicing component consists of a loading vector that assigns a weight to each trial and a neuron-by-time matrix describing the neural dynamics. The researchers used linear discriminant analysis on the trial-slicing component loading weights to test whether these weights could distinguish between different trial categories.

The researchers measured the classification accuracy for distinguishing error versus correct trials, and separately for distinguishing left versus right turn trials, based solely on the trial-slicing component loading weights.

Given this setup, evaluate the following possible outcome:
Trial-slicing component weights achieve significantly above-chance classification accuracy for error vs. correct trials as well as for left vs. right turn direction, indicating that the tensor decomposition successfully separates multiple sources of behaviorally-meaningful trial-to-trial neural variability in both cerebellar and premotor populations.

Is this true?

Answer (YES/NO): YES